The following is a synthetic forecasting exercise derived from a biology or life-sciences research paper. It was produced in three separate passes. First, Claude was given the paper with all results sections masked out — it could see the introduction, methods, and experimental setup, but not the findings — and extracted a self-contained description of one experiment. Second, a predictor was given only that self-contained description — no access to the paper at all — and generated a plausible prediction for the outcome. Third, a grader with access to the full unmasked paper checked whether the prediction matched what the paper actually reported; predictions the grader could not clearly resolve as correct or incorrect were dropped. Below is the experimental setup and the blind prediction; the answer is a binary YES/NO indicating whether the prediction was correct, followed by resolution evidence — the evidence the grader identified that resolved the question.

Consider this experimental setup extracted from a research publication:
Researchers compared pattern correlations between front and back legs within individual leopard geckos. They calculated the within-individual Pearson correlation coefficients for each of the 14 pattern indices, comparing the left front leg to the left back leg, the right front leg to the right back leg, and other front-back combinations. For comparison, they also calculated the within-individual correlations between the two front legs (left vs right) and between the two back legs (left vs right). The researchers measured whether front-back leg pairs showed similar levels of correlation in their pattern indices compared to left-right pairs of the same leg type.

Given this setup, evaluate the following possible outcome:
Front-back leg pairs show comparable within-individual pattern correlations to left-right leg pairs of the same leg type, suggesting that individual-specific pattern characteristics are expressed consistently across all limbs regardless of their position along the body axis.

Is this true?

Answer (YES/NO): NO